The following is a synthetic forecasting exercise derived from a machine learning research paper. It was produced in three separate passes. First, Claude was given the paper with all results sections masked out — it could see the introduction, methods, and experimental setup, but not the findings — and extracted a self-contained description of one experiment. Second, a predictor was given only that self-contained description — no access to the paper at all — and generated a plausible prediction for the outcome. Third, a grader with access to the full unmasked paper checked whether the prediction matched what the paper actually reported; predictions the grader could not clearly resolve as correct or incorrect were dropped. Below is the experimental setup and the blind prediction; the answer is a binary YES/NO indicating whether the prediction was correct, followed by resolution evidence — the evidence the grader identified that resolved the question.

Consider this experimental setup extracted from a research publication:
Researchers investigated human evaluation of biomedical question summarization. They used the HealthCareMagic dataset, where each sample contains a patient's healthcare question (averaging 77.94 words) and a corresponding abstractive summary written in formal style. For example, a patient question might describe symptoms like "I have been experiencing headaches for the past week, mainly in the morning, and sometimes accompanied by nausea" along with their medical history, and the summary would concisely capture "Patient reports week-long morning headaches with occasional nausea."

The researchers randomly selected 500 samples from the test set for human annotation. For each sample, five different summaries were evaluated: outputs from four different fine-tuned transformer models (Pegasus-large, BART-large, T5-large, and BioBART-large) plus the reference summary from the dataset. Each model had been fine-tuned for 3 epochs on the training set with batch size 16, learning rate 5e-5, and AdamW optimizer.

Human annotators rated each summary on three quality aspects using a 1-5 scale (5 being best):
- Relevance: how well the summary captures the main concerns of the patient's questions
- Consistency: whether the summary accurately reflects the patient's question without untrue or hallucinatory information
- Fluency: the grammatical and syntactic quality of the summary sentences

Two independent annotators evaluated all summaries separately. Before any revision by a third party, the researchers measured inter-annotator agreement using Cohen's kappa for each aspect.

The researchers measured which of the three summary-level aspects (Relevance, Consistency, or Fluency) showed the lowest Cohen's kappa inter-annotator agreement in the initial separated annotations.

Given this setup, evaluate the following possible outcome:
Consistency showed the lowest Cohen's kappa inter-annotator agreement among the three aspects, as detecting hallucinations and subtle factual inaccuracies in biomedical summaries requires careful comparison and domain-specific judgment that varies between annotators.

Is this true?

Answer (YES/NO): NO